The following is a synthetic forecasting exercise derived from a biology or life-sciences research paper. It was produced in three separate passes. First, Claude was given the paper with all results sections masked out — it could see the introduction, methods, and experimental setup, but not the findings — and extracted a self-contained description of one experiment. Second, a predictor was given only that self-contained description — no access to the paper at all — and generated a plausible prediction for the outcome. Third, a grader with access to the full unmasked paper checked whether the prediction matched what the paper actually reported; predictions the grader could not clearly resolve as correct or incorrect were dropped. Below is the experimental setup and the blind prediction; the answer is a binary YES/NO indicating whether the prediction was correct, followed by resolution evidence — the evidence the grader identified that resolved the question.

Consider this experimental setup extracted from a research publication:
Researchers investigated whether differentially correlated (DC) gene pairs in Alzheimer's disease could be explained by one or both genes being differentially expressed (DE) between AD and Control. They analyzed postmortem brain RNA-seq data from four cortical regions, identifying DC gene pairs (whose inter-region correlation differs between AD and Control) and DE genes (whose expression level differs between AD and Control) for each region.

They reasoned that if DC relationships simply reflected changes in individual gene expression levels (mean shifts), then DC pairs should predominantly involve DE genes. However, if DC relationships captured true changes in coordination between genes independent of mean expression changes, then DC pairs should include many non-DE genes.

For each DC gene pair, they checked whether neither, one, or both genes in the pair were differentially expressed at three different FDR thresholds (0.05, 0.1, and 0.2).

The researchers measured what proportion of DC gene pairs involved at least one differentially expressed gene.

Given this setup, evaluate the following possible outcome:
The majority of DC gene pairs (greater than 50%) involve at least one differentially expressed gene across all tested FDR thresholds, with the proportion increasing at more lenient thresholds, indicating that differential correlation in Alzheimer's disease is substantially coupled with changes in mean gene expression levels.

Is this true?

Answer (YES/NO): NO